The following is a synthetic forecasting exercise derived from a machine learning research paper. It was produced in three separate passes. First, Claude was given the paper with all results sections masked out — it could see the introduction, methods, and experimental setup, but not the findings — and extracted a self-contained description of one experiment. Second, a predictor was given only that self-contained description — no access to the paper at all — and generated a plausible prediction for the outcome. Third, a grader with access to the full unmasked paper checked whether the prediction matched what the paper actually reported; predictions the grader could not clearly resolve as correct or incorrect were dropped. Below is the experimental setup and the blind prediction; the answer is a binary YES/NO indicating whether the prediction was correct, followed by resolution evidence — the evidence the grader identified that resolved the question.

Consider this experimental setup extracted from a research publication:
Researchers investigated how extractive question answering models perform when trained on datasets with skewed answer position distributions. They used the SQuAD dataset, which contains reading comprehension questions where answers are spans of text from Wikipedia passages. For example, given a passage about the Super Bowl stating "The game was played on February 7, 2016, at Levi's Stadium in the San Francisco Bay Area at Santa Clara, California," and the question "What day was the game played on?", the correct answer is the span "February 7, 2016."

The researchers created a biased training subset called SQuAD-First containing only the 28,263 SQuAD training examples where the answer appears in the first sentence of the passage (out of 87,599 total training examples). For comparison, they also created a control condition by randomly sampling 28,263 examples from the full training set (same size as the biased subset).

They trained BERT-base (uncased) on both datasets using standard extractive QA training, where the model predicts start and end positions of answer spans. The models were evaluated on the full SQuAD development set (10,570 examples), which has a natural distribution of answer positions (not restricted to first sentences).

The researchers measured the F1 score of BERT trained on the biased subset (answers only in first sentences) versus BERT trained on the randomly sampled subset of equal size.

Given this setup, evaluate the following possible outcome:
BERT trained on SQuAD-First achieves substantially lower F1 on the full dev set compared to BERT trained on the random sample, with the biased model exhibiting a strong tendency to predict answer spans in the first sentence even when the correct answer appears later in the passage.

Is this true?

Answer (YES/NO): YES